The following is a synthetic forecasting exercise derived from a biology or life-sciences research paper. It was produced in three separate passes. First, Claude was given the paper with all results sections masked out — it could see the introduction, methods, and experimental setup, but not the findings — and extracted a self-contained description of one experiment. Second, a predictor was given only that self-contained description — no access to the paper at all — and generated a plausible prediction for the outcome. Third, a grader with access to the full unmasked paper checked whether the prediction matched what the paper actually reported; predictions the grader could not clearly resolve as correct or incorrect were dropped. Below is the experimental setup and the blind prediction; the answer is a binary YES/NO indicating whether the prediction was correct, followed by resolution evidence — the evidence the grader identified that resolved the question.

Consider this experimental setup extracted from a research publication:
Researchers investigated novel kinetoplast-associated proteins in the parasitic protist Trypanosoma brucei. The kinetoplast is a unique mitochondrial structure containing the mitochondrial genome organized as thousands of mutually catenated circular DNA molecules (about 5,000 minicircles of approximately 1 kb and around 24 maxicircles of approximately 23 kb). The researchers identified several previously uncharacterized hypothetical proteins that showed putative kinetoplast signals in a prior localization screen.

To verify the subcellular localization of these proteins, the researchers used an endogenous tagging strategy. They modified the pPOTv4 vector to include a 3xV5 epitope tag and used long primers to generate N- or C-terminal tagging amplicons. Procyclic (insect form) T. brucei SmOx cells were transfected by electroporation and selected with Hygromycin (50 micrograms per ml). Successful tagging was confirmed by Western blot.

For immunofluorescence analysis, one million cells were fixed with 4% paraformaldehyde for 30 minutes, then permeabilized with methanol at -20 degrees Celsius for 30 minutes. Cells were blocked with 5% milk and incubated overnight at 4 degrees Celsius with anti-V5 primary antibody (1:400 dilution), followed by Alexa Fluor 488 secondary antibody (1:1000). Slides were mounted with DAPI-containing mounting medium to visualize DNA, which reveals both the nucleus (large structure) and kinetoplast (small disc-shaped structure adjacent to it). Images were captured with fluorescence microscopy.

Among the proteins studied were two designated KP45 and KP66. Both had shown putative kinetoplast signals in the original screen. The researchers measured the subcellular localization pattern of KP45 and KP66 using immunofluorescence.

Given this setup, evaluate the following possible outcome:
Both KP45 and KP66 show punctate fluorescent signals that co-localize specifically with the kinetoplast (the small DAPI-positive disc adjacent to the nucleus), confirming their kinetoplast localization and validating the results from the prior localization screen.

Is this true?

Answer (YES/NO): NO